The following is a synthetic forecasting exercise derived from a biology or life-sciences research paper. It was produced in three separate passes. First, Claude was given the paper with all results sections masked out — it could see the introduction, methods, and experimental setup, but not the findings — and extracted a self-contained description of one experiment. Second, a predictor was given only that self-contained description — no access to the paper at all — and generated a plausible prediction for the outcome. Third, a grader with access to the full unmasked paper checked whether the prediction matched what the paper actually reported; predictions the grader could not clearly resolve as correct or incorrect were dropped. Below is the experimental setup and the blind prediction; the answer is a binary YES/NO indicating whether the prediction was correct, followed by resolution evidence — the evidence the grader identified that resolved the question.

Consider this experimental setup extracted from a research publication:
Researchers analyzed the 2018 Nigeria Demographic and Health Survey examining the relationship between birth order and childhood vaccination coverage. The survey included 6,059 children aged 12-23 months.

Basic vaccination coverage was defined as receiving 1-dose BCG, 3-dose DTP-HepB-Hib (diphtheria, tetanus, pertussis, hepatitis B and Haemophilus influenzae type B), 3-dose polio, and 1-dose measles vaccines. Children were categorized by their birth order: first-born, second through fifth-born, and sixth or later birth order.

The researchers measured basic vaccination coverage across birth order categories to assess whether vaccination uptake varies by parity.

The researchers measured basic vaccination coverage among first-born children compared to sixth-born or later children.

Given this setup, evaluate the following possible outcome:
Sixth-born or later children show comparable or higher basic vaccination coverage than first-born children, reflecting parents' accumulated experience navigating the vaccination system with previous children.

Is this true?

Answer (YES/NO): NO